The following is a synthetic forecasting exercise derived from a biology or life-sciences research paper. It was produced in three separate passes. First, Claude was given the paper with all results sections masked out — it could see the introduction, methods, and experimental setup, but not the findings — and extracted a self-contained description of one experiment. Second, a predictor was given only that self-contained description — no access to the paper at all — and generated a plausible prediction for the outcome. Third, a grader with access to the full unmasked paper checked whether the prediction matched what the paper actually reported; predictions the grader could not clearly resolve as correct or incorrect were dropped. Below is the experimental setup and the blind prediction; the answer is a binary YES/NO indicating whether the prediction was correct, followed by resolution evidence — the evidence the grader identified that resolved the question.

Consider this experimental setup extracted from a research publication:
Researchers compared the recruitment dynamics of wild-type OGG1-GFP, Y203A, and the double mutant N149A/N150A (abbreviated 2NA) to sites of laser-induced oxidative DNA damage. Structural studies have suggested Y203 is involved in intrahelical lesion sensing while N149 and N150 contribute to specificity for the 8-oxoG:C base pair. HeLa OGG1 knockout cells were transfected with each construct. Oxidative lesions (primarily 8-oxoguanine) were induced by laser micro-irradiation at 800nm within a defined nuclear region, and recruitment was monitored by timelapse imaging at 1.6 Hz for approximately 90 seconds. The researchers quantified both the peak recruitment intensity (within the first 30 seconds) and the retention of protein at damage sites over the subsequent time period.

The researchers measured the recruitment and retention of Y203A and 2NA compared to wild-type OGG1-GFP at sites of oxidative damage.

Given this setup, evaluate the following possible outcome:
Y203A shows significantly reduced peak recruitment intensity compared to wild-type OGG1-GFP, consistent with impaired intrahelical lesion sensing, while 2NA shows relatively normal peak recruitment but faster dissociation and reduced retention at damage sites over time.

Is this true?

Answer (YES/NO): NO